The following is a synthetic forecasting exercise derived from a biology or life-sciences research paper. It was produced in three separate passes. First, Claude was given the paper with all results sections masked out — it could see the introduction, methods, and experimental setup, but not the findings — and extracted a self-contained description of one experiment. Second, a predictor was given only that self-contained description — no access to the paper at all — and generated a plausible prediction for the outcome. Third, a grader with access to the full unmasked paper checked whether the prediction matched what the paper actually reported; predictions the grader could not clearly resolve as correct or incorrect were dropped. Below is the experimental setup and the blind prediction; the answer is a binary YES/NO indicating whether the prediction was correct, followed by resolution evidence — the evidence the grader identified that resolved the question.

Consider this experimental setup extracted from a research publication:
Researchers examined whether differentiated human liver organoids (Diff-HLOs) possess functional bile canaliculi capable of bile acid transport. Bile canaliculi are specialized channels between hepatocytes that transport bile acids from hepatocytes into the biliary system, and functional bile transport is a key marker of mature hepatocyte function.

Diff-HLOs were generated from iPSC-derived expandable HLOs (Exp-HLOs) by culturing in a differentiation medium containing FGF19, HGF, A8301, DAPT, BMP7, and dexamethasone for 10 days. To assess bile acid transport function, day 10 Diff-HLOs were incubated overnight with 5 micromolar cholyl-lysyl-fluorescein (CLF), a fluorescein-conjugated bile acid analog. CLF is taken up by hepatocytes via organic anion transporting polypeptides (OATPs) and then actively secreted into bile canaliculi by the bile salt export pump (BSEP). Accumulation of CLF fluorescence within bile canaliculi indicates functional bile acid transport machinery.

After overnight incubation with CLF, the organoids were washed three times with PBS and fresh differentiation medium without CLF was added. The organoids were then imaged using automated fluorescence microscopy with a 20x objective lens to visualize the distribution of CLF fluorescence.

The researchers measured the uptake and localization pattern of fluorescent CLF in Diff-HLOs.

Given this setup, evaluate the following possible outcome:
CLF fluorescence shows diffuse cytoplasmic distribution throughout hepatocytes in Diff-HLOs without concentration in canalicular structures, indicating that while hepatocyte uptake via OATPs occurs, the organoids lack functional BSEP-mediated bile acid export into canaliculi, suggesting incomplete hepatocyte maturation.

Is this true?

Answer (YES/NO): NO